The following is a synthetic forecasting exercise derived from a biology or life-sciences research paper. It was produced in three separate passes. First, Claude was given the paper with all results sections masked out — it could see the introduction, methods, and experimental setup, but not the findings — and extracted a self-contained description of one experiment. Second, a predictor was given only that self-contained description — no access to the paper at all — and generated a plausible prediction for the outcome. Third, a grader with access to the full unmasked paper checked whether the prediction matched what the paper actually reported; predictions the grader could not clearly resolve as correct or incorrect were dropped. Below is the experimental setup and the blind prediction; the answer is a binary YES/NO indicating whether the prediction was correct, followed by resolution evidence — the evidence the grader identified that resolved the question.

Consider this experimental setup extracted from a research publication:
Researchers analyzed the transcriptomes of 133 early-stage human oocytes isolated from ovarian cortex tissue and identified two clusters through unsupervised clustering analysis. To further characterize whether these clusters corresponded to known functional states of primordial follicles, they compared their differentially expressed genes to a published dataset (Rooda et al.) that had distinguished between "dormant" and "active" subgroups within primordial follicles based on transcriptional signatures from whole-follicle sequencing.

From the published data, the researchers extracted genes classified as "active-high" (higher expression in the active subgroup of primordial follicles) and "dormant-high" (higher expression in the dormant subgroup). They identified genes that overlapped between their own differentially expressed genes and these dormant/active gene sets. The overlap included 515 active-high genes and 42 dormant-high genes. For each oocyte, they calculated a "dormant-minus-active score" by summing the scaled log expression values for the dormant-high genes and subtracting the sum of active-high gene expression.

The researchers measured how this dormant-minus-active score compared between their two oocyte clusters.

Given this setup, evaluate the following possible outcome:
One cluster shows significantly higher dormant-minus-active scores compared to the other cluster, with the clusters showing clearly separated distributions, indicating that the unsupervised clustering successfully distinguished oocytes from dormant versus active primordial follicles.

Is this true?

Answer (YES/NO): YES